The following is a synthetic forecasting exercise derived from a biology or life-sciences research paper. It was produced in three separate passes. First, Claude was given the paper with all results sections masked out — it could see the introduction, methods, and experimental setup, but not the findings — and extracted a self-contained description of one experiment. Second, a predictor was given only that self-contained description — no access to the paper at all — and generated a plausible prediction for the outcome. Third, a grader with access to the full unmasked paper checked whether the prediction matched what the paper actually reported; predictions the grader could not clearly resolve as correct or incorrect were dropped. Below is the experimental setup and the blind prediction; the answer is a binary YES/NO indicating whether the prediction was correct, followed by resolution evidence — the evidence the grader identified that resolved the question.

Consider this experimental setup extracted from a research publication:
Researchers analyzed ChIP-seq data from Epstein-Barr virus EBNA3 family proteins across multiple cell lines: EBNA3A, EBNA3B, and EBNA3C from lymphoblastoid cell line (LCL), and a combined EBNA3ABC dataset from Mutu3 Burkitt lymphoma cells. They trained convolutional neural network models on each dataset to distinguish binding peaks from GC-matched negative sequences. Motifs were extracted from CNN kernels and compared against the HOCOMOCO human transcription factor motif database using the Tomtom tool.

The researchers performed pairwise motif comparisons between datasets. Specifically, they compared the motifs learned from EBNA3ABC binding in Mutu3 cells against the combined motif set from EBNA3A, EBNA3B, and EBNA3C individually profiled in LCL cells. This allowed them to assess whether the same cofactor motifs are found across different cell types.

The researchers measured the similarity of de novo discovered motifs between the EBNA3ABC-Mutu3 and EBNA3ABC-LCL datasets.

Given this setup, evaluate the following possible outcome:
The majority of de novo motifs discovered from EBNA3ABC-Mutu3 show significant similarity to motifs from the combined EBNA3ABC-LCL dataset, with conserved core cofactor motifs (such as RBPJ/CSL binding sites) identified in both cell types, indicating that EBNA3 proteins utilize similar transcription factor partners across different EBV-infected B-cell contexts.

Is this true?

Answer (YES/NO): NO